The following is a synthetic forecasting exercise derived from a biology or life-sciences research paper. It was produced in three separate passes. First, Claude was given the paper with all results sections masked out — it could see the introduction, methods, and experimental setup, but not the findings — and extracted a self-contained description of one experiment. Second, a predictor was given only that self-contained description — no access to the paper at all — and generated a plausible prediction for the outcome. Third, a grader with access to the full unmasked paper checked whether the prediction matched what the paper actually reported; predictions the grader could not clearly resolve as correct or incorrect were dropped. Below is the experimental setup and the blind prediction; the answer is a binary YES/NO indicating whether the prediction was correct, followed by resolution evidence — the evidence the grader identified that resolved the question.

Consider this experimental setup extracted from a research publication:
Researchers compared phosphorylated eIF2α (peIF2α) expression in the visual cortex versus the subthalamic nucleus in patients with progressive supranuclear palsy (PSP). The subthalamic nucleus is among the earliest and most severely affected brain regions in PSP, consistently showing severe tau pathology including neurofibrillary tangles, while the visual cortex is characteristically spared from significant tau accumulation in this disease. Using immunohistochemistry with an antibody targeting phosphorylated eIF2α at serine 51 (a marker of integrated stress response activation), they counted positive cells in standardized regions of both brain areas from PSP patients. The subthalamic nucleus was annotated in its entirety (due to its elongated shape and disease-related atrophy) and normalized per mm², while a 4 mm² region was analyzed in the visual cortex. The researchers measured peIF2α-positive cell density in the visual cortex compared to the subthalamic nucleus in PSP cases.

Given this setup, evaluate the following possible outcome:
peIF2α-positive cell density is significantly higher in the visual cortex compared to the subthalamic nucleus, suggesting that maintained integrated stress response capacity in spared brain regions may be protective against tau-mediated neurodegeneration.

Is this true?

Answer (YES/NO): NO